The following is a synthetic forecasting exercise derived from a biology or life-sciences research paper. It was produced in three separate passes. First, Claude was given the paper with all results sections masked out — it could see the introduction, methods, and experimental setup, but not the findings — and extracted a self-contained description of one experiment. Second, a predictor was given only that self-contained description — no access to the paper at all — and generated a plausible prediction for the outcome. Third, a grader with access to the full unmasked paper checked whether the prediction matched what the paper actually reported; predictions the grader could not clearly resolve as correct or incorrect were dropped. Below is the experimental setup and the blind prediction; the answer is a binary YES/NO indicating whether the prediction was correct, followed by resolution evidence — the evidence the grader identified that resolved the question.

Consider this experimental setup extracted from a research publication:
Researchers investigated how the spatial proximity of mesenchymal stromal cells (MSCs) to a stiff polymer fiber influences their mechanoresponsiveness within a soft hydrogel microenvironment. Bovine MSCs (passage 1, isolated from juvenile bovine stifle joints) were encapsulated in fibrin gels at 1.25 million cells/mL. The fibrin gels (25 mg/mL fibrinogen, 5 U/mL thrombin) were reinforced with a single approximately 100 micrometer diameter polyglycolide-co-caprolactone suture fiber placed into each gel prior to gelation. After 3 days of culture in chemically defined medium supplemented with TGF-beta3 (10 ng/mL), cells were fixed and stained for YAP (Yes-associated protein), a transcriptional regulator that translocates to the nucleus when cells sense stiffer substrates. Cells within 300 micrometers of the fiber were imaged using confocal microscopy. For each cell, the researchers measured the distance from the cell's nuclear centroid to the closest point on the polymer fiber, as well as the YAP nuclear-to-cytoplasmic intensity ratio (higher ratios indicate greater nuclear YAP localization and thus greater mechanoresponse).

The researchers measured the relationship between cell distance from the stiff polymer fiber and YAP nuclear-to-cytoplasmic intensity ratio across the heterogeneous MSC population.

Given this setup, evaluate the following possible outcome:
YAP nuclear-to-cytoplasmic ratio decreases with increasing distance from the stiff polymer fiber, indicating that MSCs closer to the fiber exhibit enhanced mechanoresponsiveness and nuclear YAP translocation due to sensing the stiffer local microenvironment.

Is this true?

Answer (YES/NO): YES